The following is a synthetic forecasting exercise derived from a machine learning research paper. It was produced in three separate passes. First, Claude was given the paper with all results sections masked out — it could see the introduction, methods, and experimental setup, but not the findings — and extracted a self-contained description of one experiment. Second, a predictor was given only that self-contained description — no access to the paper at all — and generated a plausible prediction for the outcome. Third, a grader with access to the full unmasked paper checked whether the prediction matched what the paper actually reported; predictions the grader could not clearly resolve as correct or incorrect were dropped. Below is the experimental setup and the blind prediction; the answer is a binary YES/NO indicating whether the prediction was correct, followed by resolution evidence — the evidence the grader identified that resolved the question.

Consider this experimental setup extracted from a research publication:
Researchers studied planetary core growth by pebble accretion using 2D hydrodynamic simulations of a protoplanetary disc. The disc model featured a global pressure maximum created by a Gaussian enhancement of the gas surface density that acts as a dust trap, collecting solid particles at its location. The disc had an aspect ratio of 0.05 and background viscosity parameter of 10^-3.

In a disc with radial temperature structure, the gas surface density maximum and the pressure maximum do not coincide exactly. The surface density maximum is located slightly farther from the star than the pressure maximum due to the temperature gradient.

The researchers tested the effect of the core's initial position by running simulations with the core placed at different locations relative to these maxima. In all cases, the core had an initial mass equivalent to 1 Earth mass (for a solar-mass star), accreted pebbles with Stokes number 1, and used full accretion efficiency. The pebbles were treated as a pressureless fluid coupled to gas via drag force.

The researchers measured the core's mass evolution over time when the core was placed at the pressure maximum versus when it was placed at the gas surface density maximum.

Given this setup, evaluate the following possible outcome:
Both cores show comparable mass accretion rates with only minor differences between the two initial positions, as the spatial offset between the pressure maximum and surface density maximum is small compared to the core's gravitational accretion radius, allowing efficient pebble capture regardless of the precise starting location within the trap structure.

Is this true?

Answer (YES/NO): NO